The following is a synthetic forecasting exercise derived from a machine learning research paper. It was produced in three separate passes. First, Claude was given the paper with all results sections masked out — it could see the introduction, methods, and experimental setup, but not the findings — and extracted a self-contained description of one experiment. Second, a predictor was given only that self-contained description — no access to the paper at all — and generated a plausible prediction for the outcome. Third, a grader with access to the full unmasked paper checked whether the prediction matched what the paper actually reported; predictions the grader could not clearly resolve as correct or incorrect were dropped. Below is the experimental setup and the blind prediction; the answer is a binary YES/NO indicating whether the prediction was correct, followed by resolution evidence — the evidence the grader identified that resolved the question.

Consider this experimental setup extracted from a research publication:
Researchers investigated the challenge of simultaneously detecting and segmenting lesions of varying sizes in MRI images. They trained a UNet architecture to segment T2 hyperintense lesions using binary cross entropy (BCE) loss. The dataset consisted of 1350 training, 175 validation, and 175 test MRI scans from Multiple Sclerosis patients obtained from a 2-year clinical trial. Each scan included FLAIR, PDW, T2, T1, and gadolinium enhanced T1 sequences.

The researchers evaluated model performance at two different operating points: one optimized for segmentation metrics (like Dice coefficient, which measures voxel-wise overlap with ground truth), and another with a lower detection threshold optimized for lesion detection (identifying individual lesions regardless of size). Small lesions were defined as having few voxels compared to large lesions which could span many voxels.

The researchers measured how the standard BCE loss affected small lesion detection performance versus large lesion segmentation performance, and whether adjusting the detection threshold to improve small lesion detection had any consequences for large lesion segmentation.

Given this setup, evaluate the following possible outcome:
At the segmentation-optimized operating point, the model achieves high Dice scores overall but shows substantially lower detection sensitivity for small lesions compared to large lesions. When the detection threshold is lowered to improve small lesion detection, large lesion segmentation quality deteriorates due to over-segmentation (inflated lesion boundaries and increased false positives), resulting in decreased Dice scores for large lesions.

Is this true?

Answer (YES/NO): YES